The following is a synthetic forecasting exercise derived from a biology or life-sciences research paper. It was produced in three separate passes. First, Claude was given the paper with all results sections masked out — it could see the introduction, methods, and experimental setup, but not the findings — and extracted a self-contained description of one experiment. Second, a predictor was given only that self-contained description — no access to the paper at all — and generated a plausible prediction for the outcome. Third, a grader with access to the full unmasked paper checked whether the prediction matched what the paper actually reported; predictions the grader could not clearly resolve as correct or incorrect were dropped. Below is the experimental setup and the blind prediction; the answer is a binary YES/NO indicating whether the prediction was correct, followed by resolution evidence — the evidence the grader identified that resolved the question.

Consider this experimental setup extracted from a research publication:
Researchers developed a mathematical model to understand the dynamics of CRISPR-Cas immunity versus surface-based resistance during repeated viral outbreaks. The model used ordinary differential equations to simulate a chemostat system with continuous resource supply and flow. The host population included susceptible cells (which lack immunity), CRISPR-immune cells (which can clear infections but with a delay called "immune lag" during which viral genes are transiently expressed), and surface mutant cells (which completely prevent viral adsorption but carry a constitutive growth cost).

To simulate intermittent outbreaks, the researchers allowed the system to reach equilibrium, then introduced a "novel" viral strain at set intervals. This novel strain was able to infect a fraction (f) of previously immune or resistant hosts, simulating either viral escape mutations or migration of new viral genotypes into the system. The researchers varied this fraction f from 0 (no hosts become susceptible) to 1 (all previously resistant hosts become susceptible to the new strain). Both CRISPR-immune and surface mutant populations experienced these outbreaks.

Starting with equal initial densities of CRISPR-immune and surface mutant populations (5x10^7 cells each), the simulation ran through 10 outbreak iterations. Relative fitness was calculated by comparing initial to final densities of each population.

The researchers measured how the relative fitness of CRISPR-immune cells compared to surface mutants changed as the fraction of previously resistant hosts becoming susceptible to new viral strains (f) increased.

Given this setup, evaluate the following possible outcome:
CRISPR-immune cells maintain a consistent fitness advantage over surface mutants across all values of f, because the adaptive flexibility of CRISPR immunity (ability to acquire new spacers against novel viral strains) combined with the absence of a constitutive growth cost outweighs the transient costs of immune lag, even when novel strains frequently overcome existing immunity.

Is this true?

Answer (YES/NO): NO